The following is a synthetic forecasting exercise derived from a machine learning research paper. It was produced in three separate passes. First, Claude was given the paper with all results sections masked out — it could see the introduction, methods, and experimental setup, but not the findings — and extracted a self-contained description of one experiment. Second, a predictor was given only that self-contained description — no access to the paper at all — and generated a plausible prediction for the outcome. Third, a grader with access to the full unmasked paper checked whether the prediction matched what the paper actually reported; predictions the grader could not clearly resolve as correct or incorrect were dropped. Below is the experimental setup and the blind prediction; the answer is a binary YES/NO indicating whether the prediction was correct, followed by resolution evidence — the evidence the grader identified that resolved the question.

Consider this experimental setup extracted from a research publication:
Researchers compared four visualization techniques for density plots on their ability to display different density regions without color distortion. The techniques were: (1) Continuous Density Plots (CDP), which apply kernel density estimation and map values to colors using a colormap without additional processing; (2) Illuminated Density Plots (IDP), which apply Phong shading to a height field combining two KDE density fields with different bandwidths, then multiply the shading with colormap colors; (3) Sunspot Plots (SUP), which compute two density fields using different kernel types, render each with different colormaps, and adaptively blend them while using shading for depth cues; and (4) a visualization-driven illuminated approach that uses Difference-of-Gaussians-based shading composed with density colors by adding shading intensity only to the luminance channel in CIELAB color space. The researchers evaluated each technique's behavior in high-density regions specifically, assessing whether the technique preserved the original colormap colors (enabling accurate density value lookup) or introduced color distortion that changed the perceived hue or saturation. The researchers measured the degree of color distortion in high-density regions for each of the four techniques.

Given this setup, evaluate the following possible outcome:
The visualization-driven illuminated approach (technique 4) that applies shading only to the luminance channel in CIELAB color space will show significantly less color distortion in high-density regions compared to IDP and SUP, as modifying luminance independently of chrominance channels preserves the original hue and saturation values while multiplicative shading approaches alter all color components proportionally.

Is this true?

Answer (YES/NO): YES